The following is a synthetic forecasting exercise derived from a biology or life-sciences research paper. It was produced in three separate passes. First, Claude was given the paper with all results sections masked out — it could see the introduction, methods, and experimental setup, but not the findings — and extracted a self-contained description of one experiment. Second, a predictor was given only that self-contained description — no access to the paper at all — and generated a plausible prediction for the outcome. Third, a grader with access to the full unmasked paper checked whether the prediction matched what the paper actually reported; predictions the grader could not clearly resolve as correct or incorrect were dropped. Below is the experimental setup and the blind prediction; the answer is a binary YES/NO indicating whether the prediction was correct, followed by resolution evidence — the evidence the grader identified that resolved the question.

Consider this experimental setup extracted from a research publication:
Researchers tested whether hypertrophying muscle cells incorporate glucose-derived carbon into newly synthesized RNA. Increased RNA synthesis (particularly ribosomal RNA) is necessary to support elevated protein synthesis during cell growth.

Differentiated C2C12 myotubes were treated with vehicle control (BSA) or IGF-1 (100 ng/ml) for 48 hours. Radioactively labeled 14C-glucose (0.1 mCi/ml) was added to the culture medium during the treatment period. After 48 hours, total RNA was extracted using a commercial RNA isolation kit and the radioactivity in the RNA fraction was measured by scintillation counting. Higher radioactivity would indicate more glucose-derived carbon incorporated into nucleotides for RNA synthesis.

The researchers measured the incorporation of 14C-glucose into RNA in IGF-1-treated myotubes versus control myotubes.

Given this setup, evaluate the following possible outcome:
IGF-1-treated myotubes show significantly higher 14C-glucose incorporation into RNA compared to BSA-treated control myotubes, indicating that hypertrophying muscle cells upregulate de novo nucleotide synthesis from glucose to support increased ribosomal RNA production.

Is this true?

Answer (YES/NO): NO